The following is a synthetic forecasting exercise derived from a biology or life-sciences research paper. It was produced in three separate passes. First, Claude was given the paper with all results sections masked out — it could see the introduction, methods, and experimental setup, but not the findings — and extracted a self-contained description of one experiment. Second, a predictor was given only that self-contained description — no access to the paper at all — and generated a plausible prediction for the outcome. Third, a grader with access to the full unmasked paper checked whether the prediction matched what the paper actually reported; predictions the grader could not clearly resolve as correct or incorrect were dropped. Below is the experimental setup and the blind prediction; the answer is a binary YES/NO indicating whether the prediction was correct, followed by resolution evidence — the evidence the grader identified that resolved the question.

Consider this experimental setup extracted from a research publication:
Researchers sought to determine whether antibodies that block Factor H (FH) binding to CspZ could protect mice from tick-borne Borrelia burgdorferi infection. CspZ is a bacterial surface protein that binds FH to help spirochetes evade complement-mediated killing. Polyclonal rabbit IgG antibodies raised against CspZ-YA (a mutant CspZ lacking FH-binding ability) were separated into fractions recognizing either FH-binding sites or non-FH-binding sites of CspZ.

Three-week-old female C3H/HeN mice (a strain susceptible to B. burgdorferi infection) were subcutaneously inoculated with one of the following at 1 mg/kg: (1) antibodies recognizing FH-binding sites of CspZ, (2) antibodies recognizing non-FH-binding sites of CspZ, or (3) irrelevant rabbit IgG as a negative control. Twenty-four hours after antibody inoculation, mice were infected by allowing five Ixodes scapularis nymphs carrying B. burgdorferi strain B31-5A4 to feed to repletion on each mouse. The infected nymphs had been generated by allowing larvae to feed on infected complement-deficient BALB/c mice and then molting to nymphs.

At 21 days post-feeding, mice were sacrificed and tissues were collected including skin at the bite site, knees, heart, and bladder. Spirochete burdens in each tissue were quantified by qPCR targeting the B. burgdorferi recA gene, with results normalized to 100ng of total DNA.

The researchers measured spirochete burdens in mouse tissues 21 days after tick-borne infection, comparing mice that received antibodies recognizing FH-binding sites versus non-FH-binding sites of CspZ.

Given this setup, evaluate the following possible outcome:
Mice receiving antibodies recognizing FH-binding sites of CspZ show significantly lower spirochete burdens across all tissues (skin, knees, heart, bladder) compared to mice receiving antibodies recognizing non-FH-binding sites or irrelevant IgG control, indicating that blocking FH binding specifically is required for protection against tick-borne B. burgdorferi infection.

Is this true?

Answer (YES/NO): YES